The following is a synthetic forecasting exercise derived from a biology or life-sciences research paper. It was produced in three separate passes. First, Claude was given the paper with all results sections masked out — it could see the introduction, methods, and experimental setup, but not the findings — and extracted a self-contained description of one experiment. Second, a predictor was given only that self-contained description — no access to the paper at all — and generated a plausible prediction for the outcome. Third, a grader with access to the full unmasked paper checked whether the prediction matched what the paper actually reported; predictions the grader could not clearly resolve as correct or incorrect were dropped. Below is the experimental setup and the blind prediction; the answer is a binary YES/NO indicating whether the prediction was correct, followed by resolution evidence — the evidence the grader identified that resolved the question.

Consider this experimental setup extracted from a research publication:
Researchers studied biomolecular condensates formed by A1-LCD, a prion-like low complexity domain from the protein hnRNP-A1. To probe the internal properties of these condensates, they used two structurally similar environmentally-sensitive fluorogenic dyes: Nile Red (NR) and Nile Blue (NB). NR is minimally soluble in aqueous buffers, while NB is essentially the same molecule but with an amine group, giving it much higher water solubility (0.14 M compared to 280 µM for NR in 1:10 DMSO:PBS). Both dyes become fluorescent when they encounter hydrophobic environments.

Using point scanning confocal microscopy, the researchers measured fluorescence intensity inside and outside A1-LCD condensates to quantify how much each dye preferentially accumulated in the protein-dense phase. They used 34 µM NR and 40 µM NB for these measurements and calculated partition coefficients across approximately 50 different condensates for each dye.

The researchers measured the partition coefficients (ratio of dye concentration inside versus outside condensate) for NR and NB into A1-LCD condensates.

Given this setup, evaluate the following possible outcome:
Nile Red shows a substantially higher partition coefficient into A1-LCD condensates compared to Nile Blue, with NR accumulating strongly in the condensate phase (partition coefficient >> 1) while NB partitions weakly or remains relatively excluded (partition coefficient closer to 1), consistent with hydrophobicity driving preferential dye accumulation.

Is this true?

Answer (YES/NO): NO